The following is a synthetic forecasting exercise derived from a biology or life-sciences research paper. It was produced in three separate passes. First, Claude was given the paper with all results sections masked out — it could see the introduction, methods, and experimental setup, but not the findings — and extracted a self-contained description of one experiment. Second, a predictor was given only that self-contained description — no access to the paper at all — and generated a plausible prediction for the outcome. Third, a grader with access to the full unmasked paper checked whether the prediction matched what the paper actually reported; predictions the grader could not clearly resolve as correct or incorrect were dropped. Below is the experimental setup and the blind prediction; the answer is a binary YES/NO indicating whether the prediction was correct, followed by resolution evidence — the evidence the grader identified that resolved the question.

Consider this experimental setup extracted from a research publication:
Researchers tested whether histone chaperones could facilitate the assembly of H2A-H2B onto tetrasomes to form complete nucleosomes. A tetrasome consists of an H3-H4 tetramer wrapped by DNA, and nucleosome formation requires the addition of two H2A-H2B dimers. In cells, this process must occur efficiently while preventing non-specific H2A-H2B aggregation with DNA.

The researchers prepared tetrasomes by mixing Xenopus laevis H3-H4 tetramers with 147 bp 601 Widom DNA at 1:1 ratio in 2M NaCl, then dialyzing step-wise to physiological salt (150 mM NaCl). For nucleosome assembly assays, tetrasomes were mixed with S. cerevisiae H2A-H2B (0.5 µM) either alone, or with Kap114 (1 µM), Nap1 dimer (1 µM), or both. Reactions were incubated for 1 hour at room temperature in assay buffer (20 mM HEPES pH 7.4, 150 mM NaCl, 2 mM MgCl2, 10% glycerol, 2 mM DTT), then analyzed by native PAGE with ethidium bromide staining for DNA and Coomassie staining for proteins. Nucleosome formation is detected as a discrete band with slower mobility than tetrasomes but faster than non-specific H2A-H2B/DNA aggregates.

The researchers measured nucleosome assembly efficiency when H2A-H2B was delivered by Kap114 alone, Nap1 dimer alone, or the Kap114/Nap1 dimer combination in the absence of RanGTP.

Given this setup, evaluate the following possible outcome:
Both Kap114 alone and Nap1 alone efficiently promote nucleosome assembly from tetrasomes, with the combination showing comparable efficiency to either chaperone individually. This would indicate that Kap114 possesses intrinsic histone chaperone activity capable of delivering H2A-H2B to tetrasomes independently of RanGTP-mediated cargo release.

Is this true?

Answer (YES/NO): NO